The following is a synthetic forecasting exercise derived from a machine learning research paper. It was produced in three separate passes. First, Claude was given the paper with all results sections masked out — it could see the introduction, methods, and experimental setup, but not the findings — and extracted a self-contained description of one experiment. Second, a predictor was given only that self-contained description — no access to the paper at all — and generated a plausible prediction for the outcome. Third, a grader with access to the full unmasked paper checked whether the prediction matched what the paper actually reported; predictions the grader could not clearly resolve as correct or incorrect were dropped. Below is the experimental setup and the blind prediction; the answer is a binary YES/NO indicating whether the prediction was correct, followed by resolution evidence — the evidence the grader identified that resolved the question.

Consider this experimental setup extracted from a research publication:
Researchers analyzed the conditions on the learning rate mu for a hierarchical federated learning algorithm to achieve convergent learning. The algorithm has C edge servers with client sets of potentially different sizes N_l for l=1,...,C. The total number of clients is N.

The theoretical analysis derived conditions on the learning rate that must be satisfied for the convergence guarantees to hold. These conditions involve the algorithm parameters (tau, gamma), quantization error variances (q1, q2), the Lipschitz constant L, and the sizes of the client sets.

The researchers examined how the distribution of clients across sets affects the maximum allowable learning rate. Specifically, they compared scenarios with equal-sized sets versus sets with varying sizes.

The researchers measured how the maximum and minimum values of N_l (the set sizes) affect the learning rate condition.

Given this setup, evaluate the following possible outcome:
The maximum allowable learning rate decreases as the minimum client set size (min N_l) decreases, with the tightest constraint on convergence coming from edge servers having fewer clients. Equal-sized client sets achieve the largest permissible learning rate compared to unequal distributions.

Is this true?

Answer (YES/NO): YES